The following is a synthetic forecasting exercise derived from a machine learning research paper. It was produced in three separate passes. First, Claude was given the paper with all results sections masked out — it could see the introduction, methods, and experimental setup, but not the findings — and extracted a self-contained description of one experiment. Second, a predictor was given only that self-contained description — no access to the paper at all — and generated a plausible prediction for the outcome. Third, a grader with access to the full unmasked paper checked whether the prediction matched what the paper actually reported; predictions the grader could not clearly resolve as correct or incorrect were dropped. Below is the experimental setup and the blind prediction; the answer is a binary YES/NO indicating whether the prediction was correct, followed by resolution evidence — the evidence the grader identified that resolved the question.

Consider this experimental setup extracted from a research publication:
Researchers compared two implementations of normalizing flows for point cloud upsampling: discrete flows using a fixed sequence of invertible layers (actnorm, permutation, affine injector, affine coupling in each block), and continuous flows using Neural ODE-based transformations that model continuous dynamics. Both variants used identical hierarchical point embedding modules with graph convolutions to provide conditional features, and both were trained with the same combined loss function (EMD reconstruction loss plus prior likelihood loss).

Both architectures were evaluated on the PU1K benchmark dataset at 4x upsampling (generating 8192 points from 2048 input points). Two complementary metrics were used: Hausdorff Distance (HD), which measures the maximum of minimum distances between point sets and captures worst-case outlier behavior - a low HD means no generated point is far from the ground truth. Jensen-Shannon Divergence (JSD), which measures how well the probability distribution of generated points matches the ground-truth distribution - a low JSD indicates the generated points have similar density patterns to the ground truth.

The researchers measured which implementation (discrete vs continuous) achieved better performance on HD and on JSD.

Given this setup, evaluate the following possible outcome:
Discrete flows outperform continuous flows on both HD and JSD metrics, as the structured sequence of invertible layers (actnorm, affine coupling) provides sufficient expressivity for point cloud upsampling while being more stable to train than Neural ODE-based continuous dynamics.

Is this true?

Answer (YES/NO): NO